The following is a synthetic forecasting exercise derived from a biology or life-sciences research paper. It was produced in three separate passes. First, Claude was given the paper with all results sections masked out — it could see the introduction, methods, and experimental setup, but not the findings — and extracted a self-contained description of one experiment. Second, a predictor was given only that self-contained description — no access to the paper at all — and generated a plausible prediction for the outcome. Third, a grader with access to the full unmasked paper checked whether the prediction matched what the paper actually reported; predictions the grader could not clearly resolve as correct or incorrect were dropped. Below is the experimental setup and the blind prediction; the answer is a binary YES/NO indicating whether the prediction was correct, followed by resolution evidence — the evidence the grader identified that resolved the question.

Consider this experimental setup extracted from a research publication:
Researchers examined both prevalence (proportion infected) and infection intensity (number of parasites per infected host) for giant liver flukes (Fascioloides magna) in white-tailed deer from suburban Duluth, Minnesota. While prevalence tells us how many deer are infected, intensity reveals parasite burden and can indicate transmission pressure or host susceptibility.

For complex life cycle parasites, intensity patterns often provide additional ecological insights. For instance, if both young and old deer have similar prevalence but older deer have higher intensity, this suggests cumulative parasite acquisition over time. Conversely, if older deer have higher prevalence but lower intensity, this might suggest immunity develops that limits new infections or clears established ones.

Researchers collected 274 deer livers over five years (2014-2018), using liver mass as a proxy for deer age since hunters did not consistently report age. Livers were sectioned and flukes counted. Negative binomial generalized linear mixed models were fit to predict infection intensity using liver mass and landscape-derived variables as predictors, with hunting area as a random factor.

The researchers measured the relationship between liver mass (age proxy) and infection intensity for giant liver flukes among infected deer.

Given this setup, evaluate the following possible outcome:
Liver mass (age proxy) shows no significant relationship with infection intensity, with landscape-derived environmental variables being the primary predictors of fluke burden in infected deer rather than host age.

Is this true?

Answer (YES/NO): NO